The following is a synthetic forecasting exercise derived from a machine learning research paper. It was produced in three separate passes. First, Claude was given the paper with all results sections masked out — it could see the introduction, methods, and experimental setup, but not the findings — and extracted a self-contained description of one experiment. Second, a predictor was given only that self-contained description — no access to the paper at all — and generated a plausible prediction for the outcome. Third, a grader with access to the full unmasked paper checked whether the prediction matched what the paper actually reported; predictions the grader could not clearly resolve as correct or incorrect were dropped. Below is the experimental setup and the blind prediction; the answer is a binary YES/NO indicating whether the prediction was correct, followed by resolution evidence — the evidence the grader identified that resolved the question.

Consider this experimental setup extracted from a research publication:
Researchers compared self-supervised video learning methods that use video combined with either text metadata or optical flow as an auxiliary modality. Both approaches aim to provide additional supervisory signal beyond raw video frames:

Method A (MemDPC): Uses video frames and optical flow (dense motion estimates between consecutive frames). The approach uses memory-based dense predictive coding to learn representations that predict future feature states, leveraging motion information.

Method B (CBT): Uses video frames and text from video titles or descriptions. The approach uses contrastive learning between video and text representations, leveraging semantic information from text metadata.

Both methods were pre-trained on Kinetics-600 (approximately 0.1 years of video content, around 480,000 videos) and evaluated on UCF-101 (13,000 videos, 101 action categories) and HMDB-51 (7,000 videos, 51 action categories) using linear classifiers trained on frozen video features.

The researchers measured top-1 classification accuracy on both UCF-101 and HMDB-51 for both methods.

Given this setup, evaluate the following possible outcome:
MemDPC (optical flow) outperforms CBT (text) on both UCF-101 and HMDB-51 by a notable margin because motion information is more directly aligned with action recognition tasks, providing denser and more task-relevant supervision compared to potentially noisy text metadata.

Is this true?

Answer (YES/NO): NO